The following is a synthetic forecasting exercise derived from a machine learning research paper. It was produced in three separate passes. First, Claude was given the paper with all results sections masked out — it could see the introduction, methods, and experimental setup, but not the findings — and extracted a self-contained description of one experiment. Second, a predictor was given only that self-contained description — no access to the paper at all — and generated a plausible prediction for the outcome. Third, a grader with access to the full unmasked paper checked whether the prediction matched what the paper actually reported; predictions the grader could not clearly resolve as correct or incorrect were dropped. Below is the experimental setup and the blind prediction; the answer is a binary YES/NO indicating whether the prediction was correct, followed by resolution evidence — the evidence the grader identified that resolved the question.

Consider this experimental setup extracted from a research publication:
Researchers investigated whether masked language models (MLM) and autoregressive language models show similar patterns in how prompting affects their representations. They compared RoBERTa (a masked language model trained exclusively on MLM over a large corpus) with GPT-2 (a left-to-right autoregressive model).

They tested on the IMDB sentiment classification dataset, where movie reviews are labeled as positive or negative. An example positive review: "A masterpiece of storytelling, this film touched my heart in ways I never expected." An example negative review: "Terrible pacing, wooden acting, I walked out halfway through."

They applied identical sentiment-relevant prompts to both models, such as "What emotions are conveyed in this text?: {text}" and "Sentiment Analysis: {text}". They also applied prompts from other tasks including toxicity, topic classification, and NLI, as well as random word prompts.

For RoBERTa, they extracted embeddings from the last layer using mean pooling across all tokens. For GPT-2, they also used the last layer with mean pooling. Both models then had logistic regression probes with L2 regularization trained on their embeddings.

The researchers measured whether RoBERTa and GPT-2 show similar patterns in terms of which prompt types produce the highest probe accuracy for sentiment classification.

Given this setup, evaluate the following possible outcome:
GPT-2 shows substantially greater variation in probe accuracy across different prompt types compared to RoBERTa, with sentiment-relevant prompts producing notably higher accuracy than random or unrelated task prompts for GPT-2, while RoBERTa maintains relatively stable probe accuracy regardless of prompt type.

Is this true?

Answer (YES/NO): NO